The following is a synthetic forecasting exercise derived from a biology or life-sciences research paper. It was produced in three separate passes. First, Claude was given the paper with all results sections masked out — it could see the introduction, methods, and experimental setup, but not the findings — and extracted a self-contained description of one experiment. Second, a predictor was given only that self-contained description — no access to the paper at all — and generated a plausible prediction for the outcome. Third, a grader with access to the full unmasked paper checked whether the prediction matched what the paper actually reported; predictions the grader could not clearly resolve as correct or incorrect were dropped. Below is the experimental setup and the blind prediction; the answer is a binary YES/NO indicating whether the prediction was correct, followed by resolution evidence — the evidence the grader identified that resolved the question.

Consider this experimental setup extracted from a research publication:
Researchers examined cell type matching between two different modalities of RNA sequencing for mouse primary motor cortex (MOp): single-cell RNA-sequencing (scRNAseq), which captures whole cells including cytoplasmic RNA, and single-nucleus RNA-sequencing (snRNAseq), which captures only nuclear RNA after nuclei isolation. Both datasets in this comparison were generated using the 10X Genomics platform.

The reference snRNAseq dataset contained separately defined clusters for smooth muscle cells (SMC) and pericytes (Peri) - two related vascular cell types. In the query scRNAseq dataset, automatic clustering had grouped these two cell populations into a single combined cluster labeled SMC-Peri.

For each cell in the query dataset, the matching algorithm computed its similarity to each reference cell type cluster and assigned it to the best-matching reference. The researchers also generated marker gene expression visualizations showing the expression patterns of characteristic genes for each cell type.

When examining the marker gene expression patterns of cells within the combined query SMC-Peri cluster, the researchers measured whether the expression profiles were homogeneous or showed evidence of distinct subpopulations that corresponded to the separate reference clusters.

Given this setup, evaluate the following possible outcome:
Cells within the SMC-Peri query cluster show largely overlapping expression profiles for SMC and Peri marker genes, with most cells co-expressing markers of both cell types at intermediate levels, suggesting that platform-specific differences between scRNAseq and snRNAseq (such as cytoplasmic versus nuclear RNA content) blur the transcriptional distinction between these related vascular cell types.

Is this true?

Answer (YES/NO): NO